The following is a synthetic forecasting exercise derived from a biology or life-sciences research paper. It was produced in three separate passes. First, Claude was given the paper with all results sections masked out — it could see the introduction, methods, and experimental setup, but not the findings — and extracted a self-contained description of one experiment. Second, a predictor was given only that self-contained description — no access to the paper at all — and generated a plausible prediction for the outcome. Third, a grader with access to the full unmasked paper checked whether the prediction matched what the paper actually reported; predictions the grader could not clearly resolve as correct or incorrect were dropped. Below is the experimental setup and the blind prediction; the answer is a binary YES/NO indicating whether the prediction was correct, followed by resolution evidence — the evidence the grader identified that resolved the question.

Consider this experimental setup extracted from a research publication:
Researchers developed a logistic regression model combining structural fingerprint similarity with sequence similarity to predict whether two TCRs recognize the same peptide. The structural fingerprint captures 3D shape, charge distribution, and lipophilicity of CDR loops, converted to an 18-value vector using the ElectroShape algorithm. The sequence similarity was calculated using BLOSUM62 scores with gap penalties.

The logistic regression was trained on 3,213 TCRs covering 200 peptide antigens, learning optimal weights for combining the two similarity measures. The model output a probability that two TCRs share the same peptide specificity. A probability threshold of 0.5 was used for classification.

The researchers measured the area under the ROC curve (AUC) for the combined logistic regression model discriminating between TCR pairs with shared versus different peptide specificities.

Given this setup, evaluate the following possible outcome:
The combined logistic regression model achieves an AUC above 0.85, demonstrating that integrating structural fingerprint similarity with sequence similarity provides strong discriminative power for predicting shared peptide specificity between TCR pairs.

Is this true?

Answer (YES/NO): NO